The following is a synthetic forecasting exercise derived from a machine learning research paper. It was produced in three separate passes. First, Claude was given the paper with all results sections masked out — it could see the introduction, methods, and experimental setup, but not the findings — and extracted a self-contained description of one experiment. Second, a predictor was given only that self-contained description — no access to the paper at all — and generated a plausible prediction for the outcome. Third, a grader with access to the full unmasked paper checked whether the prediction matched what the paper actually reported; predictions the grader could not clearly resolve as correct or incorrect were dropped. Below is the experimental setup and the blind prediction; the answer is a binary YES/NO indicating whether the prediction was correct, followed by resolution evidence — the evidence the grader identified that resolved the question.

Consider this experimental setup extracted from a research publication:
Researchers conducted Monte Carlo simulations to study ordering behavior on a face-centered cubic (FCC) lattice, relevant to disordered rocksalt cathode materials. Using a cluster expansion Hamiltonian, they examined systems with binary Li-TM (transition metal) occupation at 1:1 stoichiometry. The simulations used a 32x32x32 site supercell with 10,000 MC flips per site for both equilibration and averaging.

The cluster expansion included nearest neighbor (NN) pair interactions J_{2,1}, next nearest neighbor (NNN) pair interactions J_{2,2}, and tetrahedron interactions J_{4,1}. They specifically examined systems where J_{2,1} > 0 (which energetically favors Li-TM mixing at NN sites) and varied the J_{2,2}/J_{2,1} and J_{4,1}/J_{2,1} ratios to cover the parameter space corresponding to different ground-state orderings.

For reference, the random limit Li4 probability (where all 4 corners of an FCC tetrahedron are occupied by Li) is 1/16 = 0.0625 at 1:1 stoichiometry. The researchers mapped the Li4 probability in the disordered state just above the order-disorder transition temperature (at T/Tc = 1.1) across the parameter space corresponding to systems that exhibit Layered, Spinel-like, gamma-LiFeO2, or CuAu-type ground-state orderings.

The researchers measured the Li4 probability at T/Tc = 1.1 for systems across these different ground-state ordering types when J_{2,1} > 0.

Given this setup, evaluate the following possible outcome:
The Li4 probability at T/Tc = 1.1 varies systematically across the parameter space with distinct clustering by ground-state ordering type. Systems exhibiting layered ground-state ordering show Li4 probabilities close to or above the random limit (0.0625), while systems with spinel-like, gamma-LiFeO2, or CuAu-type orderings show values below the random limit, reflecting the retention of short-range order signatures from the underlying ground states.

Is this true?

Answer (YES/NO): NO